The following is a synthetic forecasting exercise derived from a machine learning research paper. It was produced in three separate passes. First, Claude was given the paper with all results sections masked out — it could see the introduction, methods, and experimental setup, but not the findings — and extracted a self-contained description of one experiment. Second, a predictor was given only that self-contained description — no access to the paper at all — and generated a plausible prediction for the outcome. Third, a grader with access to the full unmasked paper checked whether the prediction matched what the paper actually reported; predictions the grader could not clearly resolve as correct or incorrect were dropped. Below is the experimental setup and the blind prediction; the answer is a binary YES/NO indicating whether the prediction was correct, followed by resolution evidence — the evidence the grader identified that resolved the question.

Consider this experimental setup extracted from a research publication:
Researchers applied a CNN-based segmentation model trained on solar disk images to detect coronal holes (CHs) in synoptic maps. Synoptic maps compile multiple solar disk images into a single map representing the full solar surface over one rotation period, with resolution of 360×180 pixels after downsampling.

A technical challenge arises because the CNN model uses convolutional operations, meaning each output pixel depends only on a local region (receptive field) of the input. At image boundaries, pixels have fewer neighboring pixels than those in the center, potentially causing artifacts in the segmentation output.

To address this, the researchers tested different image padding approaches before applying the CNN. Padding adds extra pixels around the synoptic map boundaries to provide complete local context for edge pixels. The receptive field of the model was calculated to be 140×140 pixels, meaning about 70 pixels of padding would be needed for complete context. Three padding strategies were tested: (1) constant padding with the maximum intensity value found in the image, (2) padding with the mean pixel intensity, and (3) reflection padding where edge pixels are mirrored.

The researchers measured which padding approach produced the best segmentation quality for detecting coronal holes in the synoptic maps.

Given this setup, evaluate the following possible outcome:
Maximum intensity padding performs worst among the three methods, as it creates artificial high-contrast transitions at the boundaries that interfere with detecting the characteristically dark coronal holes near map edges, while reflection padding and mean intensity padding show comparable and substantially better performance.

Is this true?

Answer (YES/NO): NO